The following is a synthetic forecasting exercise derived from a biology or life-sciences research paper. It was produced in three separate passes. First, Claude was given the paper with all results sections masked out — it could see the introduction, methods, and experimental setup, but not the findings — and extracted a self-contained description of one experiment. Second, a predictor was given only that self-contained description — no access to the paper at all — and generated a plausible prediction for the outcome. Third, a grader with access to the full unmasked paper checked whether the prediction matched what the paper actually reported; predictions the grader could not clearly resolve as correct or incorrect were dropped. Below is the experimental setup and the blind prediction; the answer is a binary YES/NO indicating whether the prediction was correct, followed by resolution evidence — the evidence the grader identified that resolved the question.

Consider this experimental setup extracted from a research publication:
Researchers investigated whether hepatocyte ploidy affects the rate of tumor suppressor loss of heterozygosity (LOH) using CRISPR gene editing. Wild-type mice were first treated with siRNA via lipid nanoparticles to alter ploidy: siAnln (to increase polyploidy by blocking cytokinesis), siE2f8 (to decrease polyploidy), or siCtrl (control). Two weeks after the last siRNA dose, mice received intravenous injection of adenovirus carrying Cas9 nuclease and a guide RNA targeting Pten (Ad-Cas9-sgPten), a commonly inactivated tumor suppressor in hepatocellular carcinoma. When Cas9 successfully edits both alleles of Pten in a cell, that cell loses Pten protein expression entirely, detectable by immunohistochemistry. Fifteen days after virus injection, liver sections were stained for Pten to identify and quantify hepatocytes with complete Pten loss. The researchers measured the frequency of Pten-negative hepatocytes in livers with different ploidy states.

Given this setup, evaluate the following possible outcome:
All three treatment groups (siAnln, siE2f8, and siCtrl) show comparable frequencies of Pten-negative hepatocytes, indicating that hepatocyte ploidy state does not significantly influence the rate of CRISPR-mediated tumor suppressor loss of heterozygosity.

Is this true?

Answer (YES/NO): NO